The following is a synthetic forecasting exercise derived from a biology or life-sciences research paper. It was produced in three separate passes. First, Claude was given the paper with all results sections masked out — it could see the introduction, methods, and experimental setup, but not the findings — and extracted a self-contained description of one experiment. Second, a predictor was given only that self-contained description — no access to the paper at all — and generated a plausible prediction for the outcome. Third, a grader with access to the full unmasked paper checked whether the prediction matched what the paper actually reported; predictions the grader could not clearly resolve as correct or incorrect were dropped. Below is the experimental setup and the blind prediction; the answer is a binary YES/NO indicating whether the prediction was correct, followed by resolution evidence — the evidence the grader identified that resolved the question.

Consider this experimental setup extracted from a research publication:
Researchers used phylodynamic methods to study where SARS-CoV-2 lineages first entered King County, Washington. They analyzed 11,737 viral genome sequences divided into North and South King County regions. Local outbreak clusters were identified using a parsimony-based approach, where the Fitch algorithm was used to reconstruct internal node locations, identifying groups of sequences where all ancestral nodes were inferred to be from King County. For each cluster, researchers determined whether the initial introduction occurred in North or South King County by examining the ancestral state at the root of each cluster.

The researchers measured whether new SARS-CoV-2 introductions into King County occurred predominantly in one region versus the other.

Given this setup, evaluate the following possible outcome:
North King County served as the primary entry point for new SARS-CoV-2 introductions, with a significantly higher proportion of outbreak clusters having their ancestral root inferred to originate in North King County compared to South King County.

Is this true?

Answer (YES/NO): YES